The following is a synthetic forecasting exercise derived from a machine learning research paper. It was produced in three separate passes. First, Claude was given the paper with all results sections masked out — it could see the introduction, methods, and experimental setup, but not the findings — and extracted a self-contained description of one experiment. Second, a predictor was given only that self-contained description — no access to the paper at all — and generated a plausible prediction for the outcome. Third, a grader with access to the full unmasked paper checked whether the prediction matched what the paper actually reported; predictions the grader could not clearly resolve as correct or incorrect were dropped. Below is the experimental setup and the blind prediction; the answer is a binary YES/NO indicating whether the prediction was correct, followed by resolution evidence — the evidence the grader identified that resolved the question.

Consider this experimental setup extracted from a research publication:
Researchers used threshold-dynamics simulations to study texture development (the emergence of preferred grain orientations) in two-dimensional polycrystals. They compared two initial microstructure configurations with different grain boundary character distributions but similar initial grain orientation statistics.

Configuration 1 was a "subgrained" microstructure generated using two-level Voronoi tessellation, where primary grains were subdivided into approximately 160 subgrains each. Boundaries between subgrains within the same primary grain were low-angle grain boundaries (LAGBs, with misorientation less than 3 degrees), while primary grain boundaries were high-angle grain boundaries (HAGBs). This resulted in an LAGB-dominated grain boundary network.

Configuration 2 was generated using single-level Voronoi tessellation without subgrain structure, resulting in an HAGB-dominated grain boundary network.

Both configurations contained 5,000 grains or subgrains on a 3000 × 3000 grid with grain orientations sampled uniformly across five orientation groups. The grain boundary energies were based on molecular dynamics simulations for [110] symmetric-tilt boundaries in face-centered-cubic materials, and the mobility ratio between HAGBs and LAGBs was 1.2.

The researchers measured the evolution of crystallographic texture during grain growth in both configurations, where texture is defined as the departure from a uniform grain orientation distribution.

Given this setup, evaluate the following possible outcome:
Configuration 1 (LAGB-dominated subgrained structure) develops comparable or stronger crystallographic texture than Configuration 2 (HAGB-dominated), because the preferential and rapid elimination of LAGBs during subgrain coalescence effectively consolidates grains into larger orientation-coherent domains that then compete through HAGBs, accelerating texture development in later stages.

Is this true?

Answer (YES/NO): NO